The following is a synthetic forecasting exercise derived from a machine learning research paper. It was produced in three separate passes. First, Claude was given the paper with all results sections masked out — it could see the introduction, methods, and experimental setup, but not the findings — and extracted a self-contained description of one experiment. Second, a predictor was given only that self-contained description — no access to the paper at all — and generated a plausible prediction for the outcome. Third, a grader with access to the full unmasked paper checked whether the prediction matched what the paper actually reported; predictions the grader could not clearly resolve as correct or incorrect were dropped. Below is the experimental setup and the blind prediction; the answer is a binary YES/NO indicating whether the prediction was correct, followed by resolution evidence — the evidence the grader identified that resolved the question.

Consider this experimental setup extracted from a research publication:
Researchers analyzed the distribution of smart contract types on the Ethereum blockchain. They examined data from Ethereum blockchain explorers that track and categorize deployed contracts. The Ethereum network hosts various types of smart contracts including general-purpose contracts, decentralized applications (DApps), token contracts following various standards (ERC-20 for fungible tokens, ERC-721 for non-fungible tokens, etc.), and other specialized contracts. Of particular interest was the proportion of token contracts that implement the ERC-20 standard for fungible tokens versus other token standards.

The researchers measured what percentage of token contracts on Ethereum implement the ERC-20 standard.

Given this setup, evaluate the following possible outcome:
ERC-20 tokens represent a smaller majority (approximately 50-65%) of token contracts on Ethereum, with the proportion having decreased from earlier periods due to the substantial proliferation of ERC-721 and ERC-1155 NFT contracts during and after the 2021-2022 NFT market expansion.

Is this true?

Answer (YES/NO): NO